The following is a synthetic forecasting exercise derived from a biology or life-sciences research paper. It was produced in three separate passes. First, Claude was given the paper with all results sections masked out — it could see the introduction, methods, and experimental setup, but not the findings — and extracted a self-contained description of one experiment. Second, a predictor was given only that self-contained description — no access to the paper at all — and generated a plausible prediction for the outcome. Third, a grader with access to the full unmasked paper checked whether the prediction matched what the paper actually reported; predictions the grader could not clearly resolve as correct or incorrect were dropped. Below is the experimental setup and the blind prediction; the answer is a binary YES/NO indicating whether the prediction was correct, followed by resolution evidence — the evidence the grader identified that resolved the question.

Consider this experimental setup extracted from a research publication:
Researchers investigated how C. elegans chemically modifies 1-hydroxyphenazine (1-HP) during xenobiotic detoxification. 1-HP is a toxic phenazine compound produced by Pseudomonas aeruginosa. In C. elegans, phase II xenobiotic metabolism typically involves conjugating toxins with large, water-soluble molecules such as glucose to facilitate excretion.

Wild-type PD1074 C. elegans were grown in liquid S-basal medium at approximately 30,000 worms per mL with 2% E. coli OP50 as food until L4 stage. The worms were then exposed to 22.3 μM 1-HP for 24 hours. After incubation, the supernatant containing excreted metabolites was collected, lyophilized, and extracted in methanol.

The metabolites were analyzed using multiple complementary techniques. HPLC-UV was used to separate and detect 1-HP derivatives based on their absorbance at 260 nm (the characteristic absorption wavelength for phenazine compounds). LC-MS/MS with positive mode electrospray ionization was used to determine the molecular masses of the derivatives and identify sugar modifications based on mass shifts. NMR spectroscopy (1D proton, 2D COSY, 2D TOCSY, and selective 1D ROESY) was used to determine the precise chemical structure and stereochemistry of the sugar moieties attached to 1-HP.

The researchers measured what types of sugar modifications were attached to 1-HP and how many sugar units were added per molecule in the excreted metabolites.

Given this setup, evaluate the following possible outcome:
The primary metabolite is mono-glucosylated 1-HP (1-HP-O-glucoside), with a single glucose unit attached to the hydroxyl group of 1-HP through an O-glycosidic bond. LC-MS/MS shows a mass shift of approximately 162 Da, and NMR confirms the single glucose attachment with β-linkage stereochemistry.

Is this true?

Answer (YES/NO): NO